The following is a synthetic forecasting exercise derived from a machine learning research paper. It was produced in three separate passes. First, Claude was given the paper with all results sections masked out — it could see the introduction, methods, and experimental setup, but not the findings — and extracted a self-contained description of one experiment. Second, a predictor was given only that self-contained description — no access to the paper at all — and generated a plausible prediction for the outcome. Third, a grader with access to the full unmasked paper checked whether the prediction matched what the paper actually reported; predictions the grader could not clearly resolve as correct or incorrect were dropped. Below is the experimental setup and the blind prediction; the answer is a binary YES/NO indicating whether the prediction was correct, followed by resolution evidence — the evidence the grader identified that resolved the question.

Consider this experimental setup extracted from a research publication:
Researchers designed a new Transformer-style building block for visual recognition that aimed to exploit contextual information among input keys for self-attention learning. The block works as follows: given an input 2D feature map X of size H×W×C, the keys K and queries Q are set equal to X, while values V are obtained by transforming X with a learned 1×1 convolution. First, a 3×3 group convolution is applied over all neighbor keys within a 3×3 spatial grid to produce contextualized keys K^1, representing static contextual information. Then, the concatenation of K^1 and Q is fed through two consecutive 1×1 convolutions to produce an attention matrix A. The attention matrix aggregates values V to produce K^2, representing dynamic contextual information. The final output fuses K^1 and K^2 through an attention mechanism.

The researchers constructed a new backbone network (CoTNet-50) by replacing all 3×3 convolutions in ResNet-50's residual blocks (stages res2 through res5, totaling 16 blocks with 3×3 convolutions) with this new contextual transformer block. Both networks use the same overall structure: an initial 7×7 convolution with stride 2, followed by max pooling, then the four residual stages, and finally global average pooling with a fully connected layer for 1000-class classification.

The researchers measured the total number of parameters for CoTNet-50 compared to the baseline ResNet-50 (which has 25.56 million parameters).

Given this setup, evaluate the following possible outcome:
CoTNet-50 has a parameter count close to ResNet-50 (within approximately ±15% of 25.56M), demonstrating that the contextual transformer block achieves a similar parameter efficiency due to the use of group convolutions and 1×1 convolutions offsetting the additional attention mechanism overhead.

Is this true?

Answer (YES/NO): YES